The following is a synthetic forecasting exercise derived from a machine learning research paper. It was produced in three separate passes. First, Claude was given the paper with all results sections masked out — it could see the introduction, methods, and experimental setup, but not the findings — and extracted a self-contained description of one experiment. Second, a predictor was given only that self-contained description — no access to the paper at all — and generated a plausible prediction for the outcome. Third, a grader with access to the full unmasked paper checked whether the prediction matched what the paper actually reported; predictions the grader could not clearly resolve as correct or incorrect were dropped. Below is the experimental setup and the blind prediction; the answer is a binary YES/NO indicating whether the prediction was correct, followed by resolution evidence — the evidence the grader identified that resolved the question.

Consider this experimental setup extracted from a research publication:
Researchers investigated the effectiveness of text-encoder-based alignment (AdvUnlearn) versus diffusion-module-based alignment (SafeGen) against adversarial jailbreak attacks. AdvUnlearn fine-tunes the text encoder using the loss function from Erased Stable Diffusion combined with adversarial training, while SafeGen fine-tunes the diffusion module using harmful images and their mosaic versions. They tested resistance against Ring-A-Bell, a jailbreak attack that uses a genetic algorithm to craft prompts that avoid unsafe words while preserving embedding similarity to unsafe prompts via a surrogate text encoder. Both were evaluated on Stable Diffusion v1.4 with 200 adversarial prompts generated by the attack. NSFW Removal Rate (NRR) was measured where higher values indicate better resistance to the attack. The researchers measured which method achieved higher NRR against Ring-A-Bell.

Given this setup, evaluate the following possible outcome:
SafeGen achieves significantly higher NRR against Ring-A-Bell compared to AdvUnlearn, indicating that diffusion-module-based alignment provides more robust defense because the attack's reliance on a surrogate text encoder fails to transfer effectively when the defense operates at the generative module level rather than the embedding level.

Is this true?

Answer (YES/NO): NO